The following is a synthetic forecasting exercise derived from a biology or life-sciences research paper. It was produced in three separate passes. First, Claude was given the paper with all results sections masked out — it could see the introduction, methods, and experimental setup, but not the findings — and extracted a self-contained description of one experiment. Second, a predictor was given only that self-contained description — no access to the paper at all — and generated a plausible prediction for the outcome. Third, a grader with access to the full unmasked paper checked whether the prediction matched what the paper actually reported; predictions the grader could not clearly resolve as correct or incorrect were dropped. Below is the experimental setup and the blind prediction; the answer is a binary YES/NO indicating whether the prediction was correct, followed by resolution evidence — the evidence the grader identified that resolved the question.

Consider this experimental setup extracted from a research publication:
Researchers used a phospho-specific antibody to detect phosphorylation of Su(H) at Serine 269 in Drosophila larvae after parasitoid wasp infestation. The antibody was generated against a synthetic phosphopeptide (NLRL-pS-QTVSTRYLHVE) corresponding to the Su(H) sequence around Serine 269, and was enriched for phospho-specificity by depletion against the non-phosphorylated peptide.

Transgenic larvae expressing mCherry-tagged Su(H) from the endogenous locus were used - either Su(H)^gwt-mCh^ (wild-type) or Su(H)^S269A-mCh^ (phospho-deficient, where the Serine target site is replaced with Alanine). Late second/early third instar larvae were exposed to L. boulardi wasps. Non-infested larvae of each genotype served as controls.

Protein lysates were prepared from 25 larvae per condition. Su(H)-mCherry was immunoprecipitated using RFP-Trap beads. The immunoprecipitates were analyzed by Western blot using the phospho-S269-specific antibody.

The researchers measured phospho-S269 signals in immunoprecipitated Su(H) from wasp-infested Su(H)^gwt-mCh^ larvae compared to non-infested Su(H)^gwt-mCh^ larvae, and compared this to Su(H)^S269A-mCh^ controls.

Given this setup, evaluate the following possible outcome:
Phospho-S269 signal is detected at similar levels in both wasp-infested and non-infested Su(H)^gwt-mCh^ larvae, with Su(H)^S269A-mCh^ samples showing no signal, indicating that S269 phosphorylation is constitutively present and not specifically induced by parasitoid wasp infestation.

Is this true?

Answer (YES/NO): NO